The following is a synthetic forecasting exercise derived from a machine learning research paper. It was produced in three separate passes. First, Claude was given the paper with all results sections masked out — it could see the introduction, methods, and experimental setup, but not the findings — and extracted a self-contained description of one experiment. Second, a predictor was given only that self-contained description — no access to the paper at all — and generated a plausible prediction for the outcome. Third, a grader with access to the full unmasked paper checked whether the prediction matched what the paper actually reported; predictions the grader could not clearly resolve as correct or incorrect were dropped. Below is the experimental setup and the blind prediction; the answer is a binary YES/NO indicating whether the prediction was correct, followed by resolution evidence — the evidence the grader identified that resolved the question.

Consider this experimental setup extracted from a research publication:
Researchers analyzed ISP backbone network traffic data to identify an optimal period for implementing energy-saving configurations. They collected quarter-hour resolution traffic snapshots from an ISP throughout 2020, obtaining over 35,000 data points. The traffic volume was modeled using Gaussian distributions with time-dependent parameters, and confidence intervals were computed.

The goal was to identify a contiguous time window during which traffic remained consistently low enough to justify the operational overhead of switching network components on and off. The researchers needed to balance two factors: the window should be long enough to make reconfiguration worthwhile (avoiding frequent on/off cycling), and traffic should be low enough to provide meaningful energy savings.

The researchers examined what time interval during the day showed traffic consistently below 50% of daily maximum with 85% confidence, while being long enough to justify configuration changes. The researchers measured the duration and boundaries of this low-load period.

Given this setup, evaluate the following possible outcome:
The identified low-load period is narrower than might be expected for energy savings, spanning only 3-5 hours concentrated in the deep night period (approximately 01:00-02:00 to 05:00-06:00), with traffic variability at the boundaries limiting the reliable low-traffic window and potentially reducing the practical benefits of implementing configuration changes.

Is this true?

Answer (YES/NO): NO